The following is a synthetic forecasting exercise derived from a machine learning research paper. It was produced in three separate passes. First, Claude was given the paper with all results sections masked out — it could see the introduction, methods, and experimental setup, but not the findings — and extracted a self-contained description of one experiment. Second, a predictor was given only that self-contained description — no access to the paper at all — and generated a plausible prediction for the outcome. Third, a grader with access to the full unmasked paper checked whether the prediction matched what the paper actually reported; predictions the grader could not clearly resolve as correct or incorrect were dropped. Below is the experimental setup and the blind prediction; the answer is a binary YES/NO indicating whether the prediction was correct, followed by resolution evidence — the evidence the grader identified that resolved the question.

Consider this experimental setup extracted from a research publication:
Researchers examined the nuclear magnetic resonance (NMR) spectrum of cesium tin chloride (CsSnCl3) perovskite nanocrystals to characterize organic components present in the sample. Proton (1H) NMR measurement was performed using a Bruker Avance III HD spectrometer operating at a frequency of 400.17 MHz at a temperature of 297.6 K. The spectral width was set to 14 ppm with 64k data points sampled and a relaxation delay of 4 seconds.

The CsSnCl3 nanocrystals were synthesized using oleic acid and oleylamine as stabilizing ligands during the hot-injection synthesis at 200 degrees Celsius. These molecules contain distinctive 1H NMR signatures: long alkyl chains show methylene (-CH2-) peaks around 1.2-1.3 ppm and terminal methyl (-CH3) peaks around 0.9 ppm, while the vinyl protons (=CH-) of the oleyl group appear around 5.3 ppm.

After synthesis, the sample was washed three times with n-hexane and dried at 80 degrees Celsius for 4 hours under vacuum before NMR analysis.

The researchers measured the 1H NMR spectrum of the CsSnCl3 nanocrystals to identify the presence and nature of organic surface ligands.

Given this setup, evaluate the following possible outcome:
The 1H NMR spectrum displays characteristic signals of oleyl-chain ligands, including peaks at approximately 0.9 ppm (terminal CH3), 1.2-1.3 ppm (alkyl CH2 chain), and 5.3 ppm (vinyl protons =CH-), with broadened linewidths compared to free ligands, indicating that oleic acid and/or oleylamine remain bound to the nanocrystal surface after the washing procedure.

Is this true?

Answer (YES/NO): YES